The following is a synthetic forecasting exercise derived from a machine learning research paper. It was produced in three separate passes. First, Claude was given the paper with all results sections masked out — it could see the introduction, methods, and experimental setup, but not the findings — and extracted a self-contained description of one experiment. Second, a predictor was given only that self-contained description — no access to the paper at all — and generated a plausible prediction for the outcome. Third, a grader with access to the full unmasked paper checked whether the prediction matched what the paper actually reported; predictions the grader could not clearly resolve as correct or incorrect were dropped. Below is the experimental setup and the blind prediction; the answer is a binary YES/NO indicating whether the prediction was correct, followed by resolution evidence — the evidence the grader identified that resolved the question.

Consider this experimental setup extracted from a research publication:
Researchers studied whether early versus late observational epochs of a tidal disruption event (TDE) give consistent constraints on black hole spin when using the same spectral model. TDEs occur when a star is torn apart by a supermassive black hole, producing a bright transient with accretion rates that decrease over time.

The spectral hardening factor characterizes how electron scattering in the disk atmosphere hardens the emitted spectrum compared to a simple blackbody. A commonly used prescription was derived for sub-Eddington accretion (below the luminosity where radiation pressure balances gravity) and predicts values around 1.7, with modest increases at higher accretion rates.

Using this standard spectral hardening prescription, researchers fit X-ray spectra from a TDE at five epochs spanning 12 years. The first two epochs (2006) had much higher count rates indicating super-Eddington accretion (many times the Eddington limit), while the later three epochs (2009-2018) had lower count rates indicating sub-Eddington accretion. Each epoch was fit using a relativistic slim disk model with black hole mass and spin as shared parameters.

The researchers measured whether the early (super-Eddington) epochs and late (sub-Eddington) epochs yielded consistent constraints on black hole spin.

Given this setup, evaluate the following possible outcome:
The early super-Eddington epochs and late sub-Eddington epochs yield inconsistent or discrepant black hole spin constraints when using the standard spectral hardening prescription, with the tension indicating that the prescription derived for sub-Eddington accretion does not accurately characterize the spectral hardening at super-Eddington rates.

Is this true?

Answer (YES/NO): YES